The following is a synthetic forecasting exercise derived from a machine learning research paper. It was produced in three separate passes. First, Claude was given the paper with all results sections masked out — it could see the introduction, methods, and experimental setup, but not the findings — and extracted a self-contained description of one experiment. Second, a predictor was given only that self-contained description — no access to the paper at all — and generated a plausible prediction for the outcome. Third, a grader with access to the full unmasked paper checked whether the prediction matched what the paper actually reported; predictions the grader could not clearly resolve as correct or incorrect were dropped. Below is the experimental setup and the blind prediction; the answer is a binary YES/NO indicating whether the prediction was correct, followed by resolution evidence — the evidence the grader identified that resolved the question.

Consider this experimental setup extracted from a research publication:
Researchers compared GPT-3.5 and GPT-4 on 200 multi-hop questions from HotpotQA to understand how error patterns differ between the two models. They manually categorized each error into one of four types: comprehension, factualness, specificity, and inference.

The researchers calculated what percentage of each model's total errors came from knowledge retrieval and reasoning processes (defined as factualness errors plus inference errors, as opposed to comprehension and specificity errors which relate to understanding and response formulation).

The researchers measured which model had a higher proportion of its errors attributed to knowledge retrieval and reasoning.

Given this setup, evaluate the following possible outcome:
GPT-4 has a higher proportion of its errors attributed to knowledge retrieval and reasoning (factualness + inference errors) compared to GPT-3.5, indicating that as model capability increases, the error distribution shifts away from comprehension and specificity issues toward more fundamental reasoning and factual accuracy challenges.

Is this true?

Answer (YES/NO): YES